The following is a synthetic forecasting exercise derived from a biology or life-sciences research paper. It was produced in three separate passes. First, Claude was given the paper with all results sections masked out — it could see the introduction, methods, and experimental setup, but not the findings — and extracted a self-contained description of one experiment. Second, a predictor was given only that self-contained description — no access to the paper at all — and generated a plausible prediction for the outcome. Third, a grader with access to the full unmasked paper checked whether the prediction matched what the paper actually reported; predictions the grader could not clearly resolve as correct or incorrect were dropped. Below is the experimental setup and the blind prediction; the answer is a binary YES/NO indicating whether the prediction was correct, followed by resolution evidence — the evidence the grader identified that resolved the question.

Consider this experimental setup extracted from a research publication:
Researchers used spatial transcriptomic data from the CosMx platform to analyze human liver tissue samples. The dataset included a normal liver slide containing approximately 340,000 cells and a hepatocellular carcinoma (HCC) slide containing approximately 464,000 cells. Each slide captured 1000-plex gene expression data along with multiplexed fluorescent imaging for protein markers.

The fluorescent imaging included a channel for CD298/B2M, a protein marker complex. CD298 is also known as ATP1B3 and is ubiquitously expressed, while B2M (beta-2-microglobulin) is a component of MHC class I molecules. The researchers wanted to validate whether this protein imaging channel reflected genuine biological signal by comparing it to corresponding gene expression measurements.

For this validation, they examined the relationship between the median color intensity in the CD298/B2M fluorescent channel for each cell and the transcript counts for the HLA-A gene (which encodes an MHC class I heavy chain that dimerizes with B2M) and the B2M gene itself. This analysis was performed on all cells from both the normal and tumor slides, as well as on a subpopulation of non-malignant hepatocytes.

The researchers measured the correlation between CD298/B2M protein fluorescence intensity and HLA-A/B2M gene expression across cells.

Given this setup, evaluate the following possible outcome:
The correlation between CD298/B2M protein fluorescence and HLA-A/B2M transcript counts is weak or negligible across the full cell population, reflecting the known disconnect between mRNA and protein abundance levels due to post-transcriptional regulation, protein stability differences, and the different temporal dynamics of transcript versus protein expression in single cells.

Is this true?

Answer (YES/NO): NO